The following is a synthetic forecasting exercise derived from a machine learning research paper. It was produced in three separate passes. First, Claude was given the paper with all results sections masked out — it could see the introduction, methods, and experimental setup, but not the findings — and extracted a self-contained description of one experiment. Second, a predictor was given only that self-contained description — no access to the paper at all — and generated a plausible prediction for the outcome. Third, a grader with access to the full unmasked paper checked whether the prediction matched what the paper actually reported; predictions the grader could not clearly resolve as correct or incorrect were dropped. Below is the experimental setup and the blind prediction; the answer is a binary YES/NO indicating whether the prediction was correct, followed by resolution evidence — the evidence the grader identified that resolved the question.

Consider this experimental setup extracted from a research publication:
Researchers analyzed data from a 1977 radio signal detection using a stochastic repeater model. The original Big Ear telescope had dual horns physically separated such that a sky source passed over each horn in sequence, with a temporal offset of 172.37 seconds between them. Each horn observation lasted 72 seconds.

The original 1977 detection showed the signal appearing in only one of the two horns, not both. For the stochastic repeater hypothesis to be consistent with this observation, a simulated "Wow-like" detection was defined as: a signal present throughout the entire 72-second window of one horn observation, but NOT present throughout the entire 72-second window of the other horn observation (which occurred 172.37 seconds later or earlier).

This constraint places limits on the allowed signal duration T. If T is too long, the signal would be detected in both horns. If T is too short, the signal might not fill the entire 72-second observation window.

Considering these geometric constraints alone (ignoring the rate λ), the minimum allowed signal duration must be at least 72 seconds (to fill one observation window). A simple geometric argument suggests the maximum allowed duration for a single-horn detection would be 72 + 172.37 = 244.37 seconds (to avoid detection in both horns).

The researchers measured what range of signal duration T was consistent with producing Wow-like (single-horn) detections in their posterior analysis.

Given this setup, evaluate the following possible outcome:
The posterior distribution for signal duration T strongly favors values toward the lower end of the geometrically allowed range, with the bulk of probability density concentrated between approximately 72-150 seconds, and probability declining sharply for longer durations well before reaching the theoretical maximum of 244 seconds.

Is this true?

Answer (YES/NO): NO